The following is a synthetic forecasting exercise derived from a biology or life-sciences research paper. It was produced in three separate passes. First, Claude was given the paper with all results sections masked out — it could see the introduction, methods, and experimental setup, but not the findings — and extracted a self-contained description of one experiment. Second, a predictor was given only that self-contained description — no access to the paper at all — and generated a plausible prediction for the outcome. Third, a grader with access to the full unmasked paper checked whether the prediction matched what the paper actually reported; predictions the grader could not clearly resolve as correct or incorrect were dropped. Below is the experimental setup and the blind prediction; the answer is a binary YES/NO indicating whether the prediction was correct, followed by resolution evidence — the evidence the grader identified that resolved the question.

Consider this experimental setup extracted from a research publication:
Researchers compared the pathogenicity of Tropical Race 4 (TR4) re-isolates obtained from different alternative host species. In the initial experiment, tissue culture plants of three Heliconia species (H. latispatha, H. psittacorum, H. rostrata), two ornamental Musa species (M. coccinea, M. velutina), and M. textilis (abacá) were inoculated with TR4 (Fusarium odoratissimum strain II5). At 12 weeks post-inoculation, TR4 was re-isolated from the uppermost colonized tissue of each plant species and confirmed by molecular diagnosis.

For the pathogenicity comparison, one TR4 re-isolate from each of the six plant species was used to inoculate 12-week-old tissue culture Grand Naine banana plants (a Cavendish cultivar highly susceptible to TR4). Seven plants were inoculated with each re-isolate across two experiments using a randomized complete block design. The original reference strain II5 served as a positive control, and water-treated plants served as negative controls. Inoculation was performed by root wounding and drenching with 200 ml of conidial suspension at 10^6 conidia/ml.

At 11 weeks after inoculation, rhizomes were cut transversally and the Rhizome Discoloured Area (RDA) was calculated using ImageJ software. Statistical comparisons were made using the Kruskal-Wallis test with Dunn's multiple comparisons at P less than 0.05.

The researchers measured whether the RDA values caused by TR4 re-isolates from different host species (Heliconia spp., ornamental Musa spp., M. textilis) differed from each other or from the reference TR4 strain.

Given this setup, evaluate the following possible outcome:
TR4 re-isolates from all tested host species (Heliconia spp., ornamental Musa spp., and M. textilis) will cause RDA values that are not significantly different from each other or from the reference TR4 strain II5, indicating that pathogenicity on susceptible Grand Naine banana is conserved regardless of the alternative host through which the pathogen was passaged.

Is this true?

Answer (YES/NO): NO